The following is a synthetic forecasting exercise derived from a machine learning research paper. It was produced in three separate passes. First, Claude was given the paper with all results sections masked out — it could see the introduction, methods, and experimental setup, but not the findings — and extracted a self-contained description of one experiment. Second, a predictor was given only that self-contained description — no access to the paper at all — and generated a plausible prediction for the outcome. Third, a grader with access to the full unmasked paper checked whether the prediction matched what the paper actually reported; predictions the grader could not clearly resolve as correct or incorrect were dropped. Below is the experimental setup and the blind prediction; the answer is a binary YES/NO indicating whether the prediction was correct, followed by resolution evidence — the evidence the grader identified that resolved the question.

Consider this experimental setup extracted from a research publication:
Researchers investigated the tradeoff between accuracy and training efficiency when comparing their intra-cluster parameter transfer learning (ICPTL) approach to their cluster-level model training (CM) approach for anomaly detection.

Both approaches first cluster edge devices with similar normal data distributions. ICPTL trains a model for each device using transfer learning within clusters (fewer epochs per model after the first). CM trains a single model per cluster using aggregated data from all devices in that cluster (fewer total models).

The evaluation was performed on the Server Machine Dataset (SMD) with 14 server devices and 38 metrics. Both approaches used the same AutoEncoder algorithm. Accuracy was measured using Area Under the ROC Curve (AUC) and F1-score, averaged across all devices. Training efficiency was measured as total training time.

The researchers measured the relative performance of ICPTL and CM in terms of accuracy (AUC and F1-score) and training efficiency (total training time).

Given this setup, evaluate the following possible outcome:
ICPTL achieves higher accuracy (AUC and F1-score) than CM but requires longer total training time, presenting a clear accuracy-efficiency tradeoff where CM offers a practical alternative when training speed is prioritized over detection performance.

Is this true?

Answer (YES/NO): YES